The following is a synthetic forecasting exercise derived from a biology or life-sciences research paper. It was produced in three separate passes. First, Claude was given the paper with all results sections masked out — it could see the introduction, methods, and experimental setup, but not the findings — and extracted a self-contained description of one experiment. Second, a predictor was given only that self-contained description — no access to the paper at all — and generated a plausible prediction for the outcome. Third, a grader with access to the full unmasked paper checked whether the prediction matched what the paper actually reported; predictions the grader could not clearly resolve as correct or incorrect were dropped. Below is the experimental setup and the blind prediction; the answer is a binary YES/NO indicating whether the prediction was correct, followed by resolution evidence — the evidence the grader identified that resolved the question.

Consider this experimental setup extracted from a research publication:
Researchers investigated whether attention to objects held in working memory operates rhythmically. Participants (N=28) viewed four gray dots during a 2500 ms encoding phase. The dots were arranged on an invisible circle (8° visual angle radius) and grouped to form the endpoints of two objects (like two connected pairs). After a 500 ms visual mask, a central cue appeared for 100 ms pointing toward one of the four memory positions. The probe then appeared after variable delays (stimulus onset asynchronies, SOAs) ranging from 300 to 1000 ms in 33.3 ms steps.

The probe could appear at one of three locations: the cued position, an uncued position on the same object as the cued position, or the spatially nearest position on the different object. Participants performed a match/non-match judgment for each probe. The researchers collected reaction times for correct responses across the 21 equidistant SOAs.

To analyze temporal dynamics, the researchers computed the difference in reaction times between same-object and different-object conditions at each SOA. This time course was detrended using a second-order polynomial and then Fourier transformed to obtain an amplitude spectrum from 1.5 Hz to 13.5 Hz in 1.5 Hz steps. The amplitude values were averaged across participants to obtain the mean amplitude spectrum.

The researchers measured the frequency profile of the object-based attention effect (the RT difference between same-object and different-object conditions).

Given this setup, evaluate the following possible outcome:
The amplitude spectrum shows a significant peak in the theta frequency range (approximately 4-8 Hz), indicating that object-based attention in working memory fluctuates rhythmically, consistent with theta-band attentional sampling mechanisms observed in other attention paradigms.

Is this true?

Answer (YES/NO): YES